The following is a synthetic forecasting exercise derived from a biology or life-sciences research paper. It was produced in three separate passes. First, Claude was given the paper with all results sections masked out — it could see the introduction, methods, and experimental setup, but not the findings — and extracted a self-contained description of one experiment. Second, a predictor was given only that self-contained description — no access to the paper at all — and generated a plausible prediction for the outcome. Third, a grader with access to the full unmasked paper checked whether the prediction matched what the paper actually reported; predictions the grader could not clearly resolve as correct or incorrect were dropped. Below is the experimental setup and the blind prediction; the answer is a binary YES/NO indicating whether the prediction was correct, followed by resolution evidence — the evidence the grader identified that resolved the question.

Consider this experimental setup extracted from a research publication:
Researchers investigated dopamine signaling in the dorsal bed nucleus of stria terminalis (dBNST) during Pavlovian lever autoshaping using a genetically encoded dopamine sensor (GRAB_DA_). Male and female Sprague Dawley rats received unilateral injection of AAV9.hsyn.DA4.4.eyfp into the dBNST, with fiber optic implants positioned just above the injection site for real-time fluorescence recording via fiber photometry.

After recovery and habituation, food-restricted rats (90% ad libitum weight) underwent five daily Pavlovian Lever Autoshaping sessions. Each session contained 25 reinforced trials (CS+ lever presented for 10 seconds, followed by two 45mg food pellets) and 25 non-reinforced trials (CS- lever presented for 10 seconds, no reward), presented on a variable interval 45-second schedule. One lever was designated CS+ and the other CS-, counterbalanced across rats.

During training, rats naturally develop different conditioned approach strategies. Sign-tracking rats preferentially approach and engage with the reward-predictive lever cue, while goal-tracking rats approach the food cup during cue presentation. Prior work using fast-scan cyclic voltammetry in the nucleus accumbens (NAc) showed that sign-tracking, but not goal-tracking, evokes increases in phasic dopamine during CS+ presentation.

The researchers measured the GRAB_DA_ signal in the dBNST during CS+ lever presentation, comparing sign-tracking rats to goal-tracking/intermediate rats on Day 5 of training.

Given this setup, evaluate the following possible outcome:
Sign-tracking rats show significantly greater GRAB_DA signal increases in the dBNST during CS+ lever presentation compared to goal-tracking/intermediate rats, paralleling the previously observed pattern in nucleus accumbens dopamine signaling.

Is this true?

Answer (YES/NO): YES